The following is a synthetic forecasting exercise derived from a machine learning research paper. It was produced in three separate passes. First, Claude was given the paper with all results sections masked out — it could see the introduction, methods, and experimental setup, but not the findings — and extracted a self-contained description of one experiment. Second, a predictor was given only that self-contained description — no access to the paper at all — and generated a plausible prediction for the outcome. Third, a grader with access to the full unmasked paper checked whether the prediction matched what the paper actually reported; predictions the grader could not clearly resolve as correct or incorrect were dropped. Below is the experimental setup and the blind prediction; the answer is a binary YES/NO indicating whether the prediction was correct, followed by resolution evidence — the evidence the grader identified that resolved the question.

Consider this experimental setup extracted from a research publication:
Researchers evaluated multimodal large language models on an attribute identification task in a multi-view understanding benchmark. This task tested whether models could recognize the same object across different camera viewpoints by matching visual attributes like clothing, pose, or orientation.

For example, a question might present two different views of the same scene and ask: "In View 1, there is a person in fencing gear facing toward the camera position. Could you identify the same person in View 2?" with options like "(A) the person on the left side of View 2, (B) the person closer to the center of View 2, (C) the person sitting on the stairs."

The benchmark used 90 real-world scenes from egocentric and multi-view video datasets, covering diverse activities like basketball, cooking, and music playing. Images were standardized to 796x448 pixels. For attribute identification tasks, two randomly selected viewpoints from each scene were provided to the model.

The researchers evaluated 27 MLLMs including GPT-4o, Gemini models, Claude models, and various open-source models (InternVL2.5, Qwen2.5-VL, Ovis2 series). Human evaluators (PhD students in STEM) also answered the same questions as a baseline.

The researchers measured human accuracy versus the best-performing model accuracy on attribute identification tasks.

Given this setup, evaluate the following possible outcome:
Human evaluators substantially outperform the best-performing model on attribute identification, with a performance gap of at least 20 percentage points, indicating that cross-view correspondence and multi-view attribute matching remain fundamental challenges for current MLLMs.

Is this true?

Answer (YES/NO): YES